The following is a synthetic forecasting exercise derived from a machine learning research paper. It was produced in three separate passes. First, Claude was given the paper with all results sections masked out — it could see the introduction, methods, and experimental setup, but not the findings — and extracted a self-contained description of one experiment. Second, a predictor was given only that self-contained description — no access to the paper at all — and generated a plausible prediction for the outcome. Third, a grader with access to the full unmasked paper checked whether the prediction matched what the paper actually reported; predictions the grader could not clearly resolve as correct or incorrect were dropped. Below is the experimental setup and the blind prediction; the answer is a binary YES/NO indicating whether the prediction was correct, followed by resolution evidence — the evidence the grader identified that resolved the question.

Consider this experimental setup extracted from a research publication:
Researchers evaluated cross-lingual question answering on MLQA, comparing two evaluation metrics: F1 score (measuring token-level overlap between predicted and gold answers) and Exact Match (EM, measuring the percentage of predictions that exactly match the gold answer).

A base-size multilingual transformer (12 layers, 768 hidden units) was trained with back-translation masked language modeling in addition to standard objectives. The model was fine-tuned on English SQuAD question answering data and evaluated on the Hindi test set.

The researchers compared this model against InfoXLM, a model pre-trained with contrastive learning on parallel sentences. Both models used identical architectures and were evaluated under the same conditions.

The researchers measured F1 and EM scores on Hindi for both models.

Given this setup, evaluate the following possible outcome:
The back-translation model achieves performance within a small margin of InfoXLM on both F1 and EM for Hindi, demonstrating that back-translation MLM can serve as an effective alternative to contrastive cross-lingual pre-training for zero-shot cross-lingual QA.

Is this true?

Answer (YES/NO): YES